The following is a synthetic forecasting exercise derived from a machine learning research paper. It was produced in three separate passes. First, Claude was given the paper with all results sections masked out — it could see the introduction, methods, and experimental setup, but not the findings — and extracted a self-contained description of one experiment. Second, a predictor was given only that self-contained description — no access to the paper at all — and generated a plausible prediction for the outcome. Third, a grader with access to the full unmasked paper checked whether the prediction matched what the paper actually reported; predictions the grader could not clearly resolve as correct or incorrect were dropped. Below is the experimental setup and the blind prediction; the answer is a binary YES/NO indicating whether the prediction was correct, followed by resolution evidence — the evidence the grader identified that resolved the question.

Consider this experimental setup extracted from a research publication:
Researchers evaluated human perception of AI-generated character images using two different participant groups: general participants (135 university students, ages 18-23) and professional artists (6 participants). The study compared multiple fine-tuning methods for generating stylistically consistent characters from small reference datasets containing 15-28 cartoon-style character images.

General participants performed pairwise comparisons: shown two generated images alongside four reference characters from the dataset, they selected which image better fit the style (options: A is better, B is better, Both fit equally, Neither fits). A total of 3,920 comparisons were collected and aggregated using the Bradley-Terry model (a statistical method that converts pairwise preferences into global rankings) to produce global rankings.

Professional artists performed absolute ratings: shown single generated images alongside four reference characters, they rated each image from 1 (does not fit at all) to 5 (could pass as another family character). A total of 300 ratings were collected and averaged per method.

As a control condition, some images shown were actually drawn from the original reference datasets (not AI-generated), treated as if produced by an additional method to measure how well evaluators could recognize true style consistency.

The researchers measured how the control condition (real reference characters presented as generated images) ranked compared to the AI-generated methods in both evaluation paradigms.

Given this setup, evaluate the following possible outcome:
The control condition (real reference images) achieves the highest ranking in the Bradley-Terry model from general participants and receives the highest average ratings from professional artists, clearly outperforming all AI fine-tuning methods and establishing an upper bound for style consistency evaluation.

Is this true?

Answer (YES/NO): NO